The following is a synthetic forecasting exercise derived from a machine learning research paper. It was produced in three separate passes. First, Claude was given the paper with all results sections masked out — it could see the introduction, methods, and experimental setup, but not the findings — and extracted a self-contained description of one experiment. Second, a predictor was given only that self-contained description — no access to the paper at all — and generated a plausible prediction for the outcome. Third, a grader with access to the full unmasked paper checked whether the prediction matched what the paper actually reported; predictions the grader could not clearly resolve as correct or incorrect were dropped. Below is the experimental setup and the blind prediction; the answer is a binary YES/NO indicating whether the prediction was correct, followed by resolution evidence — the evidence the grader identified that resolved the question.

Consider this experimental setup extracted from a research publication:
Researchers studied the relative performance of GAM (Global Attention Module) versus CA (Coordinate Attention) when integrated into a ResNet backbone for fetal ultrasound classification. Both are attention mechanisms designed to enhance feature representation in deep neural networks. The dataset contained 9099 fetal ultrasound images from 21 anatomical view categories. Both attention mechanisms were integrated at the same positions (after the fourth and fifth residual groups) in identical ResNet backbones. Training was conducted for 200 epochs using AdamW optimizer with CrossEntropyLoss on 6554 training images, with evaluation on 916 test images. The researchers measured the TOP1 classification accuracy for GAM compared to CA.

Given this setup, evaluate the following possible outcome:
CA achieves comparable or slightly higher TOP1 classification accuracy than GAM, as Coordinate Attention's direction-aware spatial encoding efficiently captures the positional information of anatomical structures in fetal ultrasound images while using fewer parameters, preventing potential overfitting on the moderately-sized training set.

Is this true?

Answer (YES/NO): NO